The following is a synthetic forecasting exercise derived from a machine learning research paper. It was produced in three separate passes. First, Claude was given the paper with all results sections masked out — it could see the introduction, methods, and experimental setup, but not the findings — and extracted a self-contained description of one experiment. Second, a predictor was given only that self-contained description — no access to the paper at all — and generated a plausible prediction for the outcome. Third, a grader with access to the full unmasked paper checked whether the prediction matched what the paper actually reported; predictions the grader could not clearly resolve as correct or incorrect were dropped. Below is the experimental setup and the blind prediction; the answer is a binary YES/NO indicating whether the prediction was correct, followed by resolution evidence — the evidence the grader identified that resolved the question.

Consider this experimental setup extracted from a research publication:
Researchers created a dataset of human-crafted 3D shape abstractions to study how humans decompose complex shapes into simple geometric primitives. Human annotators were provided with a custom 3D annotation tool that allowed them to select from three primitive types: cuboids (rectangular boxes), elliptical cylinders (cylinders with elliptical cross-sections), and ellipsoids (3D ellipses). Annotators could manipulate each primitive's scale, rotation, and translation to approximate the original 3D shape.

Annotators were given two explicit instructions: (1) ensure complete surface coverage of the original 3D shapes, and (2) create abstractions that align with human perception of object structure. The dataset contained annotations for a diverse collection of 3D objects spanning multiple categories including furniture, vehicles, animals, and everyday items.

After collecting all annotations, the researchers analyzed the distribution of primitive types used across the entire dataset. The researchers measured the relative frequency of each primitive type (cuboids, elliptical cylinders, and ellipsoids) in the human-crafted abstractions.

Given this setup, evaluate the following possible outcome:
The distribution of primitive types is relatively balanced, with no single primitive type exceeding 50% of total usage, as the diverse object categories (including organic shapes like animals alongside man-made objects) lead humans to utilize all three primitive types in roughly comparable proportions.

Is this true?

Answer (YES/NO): NO